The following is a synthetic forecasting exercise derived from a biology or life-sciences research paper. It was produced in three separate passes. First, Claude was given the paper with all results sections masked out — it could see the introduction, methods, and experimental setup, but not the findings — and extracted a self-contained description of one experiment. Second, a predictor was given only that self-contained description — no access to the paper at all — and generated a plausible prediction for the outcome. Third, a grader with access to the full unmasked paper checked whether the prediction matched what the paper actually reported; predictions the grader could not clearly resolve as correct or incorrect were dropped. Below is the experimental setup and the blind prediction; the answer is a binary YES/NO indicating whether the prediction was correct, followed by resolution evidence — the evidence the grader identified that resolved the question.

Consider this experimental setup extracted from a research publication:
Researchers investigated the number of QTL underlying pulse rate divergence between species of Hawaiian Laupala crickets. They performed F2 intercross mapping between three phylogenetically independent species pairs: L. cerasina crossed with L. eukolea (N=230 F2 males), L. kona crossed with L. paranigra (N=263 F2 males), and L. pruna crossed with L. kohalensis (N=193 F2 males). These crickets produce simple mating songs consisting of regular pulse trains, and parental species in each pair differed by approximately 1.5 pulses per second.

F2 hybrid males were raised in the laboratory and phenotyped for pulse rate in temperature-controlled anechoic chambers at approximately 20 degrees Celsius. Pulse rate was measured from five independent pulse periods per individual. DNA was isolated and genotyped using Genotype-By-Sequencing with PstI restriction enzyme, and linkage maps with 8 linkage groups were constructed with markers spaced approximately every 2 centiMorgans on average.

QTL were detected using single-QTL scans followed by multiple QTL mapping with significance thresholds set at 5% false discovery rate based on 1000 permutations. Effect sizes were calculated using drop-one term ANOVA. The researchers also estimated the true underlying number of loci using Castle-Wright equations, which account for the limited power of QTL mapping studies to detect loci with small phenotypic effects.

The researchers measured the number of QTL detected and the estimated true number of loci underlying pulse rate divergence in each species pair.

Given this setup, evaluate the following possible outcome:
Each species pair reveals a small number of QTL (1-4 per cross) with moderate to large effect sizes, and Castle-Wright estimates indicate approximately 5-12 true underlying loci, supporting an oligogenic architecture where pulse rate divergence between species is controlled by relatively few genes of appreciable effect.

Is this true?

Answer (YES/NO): NO